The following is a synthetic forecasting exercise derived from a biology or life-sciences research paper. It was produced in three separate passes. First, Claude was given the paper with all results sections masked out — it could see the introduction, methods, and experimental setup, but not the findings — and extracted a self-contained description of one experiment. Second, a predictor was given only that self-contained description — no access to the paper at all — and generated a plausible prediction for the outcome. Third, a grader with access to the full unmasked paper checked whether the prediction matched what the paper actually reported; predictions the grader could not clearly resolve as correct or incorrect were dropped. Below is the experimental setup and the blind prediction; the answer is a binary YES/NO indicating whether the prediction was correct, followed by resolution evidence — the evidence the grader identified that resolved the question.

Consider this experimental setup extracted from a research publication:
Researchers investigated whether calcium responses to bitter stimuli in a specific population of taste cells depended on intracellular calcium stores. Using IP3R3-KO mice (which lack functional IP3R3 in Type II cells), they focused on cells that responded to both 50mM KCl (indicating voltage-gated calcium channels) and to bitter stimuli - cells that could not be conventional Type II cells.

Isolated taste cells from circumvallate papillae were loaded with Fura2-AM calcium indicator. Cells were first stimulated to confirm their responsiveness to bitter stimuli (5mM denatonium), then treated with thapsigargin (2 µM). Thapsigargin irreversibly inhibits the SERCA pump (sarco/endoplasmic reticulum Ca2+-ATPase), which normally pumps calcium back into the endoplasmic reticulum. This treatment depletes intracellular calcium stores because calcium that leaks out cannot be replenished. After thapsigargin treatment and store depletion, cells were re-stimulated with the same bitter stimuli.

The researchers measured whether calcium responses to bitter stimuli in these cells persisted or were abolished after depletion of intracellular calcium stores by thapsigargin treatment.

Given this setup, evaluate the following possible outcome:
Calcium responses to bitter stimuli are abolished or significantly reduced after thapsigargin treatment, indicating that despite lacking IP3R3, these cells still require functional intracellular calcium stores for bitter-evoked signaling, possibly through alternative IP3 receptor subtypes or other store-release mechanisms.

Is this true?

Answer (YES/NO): YES